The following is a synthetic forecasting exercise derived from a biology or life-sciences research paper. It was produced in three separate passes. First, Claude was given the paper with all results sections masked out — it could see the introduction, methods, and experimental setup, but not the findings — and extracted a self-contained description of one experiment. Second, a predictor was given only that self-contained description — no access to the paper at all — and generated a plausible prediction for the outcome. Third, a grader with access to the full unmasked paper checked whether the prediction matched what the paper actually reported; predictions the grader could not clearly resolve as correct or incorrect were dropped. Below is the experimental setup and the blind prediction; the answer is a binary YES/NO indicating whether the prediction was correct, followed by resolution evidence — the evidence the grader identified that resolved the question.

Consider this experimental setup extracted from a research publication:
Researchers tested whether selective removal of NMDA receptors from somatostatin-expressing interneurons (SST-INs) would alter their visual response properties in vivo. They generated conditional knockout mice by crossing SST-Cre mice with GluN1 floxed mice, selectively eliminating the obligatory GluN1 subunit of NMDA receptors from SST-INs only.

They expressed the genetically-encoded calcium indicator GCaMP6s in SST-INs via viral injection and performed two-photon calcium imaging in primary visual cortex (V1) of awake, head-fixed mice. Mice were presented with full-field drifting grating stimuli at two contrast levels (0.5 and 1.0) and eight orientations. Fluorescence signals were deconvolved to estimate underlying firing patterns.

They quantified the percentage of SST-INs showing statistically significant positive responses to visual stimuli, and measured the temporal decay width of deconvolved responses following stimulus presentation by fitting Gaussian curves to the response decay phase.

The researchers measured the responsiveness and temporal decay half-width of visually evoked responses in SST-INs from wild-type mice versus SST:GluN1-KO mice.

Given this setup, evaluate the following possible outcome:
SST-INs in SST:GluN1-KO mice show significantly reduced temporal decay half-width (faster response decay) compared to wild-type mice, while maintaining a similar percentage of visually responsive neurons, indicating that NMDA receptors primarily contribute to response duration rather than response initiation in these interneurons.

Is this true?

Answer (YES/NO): NO